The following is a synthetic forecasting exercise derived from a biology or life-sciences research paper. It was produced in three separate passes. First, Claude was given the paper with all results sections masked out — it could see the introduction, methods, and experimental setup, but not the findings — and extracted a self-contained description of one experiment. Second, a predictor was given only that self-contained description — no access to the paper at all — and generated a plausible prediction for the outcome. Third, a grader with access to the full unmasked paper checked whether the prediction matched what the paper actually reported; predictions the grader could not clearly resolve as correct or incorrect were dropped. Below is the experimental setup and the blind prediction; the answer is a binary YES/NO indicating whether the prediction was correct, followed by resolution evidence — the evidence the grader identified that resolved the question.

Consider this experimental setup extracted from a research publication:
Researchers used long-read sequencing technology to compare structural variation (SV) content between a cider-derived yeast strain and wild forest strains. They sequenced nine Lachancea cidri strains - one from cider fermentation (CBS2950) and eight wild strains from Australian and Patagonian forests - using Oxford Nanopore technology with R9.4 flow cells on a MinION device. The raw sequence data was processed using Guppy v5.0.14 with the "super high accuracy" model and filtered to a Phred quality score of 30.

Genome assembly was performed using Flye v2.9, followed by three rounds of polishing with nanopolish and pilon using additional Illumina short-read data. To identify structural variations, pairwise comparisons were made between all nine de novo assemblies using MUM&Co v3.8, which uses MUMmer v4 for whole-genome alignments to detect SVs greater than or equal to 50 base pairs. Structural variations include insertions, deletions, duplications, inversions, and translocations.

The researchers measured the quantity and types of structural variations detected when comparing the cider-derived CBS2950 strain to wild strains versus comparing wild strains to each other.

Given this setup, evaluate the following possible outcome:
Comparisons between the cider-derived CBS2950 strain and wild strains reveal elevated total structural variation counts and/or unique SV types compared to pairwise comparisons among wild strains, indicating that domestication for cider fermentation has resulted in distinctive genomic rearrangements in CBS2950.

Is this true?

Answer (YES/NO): YES